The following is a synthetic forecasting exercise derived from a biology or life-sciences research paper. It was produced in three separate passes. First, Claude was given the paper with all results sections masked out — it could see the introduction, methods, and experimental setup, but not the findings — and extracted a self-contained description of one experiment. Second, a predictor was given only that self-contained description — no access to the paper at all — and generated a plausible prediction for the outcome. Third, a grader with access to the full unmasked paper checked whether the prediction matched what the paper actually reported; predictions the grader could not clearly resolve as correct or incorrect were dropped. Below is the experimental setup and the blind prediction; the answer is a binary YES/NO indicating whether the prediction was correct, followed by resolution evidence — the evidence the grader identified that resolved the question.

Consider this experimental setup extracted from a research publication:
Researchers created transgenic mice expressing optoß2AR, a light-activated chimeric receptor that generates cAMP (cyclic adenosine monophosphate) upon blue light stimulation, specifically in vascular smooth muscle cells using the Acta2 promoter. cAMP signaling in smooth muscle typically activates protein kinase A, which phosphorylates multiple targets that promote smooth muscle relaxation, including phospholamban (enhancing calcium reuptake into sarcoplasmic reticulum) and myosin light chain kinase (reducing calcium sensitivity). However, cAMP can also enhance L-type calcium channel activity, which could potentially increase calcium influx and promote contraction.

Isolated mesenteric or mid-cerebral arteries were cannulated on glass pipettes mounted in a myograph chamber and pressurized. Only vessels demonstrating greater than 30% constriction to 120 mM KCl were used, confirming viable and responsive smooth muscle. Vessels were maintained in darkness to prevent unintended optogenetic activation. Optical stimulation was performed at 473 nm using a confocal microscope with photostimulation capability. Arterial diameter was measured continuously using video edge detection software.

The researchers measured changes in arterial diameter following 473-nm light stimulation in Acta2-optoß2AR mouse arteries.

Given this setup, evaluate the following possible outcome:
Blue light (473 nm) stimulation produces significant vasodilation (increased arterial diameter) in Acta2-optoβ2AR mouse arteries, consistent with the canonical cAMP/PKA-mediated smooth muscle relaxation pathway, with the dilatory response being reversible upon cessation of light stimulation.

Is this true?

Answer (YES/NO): YES